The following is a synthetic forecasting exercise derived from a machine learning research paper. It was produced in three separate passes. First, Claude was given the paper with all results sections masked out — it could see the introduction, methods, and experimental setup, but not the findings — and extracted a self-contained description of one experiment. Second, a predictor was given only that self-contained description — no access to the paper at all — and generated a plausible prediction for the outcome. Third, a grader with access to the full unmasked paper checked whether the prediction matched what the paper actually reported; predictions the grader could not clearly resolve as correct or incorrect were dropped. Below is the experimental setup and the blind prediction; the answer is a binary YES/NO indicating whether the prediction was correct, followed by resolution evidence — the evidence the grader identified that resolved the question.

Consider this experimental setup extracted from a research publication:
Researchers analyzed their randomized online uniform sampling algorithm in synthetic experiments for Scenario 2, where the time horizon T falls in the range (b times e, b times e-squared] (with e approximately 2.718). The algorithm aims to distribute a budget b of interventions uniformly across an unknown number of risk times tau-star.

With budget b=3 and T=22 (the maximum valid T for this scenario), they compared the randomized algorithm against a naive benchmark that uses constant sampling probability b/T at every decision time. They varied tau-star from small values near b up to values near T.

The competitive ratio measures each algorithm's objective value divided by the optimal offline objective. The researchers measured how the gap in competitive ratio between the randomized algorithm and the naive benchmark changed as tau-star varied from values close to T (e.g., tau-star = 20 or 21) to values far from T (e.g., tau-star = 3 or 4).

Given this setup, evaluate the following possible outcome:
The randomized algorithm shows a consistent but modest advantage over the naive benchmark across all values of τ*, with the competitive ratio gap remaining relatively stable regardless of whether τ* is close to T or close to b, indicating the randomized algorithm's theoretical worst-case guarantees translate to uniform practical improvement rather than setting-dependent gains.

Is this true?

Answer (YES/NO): NO